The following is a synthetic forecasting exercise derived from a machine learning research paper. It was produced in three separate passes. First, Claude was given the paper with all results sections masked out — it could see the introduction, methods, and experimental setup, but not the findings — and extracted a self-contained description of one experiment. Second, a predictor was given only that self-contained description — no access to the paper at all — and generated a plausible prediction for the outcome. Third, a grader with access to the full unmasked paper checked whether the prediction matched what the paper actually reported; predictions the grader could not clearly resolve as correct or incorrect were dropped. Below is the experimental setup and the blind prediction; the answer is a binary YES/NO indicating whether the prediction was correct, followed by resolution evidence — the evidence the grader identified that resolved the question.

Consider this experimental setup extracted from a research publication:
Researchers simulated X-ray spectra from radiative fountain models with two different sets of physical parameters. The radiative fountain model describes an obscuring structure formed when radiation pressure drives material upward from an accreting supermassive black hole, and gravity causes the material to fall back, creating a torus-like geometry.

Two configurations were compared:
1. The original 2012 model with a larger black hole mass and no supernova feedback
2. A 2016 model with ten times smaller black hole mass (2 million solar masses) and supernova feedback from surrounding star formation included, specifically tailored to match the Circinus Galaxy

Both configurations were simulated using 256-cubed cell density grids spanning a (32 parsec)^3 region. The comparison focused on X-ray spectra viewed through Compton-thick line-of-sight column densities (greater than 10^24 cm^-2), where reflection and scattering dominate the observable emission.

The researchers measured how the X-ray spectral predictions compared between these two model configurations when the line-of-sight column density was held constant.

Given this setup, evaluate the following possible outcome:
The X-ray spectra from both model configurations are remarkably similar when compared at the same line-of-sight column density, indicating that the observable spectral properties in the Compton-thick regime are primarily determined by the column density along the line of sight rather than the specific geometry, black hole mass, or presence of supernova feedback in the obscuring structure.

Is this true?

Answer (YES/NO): NO